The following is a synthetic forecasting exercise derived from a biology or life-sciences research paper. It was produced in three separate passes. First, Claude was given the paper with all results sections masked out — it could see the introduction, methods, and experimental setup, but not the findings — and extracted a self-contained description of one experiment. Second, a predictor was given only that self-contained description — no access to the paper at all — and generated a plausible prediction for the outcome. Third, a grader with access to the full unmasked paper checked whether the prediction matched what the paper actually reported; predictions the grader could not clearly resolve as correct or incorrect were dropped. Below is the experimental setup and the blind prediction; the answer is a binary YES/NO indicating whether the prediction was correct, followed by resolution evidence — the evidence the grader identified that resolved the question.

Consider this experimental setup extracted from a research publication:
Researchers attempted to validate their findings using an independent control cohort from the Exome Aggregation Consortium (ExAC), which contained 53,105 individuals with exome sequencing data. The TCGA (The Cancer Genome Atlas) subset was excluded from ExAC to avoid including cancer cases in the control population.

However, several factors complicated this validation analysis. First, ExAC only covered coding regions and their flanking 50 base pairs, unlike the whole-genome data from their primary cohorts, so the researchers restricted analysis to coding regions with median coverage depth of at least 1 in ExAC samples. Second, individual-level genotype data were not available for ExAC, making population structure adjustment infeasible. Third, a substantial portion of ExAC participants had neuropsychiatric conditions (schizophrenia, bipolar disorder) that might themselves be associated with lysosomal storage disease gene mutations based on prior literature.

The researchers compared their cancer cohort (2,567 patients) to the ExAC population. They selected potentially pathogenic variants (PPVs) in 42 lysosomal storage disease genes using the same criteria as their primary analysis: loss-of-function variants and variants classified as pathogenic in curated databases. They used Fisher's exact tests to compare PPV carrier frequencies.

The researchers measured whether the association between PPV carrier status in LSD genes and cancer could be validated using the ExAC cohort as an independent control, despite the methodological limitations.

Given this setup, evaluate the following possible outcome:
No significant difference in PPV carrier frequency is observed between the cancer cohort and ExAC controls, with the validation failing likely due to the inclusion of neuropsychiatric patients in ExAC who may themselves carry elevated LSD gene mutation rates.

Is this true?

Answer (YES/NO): NO